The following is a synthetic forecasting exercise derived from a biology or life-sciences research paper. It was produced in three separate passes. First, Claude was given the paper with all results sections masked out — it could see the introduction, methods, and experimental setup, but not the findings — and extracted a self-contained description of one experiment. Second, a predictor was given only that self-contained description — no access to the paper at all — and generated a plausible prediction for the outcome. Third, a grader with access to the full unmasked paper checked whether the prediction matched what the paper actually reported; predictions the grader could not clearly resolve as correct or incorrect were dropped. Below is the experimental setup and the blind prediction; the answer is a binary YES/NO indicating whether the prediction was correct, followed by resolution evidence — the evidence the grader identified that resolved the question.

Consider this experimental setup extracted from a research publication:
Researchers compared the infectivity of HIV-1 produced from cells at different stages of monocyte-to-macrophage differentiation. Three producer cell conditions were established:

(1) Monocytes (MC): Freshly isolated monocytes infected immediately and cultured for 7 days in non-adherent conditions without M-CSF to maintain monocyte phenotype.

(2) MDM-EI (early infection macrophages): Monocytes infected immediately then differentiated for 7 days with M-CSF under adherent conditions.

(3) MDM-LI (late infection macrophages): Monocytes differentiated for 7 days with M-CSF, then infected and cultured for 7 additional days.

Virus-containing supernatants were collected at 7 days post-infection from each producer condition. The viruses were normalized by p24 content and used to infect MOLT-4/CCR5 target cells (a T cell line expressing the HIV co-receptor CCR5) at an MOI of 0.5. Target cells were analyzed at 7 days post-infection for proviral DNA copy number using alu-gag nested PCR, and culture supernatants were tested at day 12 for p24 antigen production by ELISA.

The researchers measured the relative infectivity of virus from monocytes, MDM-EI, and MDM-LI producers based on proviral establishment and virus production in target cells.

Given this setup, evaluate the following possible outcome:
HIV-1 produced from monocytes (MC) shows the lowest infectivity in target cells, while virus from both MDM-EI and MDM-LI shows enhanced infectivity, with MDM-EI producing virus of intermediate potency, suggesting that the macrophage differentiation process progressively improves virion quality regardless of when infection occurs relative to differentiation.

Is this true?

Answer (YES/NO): YES